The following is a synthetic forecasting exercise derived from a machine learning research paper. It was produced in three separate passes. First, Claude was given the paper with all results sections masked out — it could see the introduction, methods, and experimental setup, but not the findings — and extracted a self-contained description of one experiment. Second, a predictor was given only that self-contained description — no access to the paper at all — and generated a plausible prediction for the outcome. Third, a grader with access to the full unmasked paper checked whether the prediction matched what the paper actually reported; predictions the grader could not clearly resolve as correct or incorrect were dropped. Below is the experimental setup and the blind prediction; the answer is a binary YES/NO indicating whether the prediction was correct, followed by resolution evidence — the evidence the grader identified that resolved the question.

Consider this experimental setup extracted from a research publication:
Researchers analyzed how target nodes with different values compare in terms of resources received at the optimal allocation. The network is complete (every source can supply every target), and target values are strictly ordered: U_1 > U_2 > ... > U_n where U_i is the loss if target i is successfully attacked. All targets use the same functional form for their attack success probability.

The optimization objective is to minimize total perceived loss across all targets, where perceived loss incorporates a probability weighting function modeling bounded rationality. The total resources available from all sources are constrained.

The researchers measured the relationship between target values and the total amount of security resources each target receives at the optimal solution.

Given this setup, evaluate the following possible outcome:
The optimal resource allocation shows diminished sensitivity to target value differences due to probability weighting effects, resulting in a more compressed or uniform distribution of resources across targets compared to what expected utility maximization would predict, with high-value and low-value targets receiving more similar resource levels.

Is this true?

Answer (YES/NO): NO